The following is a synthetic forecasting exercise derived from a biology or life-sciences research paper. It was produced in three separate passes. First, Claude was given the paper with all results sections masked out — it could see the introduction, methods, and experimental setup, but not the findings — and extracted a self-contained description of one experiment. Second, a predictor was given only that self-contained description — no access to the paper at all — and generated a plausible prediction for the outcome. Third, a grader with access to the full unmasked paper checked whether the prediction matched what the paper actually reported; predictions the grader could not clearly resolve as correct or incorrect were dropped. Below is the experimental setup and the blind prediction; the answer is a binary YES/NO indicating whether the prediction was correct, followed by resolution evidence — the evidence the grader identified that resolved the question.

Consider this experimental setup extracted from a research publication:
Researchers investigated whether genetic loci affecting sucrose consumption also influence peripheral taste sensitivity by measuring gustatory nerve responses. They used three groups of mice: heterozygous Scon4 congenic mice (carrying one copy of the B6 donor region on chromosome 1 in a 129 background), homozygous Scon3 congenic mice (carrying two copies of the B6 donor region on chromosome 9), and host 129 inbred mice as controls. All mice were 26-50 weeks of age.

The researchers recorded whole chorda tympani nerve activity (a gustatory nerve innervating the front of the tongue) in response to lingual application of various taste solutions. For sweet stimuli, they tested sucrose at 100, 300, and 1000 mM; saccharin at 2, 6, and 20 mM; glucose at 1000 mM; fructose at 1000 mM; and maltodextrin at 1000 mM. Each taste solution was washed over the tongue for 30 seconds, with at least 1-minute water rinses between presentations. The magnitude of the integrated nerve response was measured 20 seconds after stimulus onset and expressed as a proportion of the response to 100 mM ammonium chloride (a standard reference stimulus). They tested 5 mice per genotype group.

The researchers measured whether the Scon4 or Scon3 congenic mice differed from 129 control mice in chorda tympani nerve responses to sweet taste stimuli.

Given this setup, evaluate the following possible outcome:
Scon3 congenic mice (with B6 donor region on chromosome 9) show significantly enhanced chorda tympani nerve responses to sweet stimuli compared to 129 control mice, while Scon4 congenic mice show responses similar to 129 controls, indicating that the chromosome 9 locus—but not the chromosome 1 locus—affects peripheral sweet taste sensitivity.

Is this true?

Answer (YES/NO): NO